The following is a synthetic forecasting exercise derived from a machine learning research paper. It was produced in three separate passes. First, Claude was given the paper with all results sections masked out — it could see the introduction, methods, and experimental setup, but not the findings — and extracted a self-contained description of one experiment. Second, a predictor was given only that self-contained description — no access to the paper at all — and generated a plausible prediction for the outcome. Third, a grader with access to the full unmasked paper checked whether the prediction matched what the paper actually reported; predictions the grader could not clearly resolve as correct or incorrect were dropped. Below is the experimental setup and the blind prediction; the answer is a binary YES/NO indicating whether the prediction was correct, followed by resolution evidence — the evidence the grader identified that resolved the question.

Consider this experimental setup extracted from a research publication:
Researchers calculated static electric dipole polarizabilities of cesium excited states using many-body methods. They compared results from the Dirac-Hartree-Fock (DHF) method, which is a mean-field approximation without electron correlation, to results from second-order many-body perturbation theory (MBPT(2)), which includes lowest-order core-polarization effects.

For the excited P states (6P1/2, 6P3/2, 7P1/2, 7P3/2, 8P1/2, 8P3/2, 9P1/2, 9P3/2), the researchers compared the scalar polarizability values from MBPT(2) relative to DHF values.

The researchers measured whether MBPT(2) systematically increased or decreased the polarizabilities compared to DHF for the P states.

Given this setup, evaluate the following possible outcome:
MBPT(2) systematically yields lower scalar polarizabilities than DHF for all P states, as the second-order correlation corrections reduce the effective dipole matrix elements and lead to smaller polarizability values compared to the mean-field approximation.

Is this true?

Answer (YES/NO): YES